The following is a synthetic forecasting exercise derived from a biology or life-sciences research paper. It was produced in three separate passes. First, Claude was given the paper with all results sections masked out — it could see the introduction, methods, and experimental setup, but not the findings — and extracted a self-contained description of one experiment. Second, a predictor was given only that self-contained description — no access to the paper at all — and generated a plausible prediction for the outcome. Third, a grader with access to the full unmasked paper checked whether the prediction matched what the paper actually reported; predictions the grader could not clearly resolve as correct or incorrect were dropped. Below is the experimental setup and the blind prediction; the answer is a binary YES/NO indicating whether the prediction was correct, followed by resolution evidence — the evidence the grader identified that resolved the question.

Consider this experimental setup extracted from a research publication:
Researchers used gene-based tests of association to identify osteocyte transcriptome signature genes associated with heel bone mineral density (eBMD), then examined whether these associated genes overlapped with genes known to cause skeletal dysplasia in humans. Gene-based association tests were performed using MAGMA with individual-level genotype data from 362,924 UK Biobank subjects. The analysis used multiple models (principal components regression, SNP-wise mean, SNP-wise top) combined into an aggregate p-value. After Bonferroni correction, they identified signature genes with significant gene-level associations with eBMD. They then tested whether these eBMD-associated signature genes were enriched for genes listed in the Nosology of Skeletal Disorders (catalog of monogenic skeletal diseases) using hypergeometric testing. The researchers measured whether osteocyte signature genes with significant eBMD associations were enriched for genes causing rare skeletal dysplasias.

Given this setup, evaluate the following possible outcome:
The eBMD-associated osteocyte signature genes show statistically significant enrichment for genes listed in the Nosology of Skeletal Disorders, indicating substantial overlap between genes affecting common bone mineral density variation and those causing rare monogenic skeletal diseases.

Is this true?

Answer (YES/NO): YES